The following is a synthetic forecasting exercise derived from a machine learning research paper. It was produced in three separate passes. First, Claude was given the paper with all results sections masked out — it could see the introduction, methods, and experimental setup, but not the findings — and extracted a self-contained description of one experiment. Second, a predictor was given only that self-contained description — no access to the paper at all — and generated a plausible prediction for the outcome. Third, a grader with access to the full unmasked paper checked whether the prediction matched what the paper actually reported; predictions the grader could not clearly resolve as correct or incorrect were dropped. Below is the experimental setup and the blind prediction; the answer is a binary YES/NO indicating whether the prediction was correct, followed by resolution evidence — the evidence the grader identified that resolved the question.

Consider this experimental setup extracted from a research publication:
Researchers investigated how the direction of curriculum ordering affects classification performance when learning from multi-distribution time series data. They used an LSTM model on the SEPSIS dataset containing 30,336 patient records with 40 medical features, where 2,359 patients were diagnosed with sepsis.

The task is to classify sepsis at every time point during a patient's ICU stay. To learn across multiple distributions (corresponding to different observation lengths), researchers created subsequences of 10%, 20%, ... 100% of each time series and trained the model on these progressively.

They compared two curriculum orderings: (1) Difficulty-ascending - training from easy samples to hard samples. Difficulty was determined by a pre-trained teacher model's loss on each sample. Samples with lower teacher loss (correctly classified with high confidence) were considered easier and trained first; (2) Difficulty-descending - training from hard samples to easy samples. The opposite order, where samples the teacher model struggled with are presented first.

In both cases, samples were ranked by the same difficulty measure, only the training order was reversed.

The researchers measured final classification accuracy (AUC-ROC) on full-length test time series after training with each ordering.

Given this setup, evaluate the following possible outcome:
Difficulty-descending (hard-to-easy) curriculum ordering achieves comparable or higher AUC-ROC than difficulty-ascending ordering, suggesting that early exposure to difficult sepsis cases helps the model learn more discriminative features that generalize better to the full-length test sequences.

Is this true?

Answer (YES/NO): NO